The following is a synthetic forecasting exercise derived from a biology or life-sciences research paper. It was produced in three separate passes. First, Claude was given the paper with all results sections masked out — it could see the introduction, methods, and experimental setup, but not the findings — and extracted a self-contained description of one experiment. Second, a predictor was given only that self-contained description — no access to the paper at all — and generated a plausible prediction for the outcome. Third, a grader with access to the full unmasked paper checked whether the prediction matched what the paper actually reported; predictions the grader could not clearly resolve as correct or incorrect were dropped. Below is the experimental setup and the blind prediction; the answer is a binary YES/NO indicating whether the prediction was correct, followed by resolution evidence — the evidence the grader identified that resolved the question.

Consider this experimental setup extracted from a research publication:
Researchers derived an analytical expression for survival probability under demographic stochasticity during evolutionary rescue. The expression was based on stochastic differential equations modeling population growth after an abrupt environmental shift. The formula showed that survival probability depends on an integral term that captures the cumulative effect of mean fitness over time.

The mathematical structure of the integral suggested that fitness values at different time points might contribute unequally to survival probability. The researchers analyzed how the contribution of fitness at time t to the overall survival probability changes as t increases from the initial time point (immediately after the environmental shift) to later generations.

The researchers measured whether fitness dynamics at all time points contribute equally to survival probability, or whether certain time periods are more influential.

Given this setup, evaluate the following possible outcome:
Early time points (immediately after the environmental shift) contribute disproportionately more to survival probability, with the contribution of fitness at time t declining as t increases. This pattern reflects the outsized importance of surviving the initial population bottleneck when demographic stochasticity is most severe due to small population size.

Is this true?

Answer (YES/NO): YES